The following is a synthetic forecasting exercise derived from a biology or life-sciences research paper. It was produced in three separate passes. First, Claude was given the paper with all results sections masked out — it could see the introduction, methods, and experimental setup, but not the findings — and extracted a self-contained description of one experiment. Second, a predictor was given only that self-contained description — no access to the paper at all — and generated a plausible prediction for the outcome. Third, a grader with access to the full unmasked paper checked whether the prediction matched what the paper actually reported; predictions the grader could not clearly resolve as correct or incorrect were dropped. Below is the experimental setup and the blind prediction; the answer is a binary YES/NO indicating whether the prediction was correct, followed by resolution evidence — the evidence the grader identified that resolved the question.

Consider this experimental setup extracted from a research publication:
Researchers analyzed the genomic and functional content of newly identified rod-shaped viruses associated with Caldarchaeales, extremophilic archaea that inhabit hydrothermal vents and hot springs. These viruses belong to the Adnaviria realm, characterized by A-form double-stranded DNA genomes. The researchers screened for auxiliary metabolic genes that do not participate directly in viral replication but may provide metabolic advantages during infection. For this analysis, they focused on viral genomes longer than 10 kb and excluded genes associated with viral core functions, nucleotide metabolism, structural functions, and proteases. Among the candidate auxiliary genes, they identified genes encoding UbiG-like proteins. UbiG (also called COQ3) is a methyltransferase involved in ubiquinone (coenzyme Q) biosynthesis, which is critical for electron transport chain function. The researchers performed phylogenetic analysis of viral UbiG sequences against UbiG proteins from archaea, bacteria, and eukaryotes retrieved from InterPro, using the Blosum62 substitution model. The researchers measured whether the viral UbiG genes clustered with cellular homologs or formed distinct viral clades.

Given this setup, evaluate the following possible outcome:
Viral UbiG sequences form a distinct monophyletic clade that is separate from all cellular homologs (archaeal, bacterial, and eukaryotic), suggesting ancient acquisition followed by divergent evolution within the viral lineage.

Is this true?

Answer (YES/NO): NO